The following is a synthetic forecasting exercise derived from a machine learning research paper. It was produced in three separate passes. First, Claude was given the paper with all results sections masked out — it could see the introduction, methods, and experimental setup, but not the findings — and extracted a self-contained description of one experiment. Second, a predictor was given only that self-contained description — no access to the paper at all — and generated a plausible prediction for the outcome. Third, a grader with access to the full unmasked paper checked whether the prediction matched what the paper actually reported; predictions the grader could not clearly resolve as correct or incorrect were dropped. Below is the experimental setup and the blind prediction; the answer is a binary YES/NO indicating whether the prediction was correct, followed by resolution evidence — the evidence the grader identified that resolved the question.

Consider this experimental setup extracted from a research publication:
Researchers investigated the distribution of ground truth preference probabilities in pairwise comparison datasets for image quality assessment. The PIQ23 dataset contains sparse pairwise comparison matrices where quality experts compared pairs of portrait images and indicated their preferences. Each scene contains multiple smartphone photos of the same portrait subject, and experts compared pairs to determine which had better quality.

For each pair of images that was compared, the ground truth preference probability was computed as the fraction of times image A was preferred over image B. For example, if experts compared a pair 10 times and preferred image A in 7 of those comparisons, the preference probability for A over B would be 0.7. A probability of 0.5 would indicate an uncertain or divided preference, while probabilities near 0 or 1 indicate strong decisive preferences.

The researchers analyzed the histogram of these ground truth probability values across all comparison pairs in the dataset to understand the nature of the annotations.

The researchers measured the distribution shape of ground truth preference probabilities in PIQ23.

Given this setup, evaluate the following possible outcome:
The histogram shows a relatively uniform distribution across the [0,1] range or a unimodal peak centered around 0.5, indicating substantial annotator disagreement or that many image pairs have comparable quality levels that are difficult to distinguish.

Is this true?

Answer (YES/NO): NO